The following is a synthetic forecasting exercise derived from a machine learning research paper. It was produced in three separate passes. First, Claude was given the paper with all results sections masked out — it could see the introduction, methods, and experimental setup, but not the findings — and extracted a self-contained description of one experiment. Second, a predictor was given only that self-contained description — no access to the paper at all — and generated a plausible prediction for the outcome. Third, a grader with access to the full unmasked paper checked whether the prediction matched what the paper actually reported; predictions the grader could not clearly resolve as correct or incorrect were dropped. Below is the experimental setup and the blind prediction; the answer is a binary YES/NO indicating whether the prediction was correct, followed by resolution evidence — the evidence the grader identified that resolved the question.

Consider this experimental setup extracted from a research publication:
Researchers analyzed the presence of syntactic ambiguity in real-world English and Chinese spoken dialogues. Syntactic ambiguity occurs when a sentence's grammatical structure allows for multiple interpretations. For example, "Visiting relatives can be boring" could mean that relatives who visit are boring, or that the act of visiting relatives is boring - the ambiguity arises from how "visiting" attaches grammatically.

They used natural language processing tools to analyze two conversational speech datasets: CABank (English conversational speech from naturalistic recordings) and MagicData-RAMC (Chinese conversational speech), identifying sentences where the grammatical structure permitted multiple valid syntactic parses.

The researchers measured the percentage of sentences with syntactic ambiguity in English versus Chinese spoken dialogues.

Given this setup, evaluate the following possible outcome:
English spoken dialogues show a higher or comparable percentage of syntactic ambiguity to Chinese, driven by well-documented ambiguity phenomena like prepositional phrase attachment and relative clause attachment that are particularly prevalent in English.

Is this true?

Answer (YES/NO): YES